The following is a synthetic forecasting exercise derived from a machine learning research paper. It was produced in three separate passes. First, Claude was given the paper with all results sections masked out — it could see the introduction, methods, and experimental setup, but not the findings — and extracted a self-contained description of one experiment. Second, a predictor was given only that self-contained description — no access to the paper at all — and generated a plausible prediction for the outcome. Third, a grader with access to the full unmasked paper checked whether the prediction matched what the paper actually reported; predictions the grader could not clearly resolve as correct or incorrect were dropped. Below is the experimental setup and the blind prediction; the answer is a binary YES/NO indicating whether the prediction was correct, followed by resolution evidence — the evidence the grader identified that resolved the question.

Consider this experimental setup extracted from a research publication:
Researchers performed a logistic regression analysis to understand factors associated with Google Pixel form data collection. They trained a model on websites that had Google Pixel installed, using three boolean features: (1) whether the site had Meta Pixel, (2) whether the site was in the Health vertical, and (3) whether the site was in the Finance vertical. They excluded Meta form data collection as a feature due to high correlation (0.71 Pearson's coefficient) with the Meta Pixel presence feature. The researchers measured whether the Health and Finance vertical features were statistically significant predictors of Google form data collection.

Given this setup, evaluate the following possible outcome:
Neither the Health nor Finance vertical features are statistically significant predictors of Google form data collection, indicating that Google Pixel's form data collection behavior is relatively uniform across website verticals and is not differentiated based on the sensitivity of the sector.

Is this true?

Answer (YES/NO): YES